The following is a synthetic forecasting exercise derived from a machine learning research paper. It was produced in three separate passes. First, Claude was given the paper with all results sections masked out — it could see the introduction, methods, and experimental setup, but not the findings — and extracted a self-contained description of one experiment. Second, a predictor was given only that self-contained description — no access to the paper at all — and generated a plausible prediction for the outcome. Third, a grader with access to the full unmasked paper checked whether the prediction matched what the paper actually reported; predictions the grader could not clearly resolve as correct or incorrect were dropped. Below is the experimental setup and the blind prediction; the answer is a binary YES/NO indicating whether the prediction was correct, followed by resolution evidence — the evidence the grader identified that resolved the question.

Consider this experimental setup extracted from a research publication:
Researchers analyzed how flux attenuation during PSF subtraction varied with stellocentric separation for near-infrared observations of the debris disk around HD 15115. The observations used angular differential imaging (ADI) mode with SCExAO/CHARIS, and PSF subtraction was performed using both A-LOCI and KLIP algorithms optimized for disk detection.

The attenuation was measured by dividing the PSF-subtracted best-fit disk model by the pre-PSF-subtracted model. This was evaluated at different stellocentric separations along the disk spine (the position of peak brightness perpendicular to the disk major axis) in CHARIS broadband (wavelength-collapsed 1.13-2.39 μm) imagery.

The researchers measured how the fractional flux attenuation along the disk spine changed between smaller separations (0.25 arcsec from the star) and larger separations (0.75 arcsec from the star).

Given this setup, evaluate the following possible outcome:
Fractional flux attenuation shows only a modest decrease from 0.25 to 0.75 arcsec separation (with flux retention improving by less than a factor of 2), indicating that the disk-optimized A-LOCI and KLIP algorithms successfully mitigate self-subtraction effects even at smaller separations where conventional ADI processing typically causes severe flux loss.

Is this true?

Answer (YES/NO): YES